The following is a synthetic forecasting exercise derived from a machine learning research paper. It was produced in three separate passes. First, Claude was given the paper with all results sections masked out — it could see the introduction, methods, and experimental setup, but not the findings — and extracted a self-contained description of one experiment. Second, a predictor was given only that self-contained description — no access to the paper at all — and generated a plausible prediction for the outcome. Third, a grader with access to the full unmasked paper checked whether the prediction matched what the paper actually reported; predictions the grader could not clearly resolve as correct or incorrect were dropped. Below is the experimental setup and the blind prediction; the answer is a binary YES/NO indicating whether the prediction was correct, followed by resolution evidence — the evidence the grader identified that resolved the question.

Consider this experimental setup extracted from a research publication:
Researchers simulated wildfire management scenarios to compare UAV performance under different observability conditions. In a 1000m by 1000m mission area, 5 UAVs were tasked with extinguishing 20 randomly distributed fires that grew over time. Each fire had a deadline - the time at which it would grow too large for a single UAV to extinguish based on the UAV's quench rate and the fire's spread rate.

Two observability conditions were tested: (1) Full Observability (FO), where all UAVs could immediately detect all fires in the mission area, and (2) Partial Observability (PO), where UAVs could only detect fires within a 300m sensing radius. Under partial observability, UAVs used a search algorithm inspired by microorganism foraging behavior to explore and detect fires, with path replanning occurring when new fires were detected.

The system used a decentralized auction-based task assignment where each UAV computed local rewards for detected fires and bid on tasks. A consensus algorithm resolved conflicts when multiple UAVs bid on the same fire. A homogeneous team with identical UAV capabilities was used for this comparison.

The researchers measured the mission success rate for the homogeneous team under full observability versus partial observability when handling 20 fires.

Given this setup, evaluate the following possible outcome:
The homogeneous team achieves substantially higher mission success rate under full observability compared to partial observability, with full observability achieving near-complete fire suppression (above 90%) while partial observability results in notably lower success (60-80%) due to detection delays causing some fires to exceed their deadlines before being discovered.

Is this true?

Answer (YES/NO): NO